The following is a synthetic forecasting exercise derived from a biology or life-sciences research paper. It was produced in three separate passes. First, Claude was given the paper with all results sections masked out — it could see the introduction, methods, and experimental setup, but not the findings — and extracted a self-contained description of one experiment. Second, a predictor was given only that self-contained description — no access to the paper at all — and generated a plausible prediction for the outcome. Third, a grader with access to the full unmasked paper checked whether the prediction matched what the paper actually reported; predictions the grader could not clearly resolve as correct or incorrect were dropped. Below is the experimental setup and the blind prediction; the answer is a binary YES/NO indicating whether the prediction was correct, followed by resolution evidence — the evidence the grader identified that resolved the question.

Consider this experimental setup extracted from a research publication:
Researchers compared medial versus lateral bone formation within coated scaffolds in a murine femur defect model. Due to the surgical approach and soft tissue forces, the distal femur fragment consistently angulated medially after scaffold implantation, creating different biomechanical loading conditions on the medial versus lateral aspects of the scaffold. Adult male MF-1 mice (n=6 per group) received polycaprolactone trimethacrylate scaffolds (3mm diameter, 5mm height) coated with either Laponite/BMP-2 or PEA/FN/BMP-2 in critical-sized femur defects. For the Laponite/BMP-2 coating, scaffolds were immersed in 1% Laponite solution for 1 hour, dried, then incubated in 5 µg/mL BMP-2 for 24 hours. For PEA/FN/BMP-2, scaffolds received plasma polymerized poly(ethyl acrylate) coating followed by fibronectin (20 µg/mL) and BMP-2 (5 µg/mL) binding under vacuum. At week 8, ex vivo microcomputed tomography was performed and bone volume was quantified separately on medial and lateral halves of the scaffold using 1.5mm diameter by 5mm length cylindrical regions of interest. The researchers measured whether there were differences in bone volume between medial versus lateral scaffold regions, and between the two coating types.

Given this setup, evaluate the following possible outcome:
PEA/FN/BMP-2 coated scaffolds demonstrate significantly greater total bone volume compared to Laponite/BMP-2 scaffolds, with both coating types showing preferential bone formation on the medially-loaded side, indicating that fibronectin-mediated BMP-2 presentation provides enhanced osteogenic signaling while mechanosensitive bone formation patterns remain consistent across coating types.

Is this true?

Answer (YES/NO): NO